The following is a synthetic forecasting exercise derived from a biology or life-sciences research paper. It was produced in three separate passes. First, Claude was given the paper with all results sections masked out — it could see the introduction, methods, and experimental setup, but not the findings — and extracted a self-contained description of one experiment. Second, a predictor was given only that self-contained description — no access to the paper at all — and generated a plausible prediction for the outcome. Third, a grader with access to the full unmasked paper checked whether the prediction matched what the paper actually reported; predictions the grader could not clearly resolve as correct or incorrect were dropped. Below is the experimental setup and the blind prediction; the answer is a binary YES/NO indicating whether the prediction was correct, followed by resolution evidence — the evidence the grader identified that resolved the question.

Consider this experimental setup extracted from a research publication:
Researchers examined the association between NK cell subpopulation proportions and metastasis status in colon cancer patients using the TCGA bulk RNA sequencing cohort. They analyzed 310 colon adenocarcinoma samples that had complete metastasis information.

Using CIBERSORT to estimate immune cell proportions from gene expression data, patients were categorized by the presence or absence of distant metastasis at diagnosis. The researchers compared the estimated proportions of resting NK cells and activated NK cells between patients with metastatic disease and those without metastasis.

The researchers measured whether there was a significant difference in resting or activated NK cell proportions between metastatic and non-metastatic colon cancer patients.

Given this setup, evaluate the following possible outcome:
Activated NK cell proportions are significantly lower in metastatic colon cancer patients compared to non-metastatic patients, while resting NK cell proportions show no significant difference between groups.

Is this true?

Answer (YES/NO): NO